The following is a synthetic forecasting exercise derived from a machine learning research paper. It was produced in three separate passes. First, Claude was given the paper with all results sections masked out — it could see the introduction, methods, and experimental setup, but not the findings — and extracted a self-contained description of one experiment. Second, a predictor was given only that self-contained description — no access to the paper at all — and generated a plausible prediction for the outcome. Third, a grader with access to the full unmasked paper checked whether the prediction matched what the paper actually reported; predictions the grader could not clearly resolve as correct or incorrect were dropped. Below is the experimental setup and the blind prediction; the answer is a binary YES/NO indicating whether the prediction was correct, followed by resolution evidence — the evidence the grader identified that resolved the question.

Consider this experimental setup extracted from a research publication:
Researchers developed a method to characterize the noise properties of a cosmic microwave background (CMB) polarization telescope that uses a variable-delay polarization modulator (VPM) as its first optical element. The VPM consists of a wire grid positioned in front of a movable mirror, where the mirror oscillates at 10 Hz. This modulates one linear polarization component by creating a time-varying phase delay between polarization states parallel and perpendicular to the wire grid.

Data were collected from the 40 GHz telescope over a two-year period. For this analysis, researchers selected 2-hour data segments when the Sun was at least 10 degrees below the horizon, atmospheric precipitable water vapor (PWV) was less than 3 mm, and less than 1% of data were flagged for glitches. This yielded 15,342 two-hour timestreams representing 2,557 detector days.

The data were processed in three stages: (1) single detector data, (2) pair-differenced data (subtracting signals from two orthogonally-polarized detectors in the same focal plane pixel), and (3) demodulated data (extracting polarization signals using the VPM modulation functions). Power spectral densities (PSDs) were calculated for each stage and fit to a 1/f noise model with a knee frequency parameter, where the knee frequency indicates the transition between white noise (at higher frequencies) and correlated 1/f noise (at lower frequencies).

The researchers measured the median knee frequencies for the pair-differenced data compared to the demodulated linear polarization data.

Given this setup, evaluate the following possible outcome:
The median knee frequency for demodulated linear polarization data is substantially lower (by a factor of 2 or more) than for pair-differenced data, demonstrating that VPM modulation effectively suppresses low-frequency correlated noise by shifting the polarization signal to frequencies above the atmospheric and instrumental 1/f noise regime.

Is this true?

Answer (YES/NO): YES